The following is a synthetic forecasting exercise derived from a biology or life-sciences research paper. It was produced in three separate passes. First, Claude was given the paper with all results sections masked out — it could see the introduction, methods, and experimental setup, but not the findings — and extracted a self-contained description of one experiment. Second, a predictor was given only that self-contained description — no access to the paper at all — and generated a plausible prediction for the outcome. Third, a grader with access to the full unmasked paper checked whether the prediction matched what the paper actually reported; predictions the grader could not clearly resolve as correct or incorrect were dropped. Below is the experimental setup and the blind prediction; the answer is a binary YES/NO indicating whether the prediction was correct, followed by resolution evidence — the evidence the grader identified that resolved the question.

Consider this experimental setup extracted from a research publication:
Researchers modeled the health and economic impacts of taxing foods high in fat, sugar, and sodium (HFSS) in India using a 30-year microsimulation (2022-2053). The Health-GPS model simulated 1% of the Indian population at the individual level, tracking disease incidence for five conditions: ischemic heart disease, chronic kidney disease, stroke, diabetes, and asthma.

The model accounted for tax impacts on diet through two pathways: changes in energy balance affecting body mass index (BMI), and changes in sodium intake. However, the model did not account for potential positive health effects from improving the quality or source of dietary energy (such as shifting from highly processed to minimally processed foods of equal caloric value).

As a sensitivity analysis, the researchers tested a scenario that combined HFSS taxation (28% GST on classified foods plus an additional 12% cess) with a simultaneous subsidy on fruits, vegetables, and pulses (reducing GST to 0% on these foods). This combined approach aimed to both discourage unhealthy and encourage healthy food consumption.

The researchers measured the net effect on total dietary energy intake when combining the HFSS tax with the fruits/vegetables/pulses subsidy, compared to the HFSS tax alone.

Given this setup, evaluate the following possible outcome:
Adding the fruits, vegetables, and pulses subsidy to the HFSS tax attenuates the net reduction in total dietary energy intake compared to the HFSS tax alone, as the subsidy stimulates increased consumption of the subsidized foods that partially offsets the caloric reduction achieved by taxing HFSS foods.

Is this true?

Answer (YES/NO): YES